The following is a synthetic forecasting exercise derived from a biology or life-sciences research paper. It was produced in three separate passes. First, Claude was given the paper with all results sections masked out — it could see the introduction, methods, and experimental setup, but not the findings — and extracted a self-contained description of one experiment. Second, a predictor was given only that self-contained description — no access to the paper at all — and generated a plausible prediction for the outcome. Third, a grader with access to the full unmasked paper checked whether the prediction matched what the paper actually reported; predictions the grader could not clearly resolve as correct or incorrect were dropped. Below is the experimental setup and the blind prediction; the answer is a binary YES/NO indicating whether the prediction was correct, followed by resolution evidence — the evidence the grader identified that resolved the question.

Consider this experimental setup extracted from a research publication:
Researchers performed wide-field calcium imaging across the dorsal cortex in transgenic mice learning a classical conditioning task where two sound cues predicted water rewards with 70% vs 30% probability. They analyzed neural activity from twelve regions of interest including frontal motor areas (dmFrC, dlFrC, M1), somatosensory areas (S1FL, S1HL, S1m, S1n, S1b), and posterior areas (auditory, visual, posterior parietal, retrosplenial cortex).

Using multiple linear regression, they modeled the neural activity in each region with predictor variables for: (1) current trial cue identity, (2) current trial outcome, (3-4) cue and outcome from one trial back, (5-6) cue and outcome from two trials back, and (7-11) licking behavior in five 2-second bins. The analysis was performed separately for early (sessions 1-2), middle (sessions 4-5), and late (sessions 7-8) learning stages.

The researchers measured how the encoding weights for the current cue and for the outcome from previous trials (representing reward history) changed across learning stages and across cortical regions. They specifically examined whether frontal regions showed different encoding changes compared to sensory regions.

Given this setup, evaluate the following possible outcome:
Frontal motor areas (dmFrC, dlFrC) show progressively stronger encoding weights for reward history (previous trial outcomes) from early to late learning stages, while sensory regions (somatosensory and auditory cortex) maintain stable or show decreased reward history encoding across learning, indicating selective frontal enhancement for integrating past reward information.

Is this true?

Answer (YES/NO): YES